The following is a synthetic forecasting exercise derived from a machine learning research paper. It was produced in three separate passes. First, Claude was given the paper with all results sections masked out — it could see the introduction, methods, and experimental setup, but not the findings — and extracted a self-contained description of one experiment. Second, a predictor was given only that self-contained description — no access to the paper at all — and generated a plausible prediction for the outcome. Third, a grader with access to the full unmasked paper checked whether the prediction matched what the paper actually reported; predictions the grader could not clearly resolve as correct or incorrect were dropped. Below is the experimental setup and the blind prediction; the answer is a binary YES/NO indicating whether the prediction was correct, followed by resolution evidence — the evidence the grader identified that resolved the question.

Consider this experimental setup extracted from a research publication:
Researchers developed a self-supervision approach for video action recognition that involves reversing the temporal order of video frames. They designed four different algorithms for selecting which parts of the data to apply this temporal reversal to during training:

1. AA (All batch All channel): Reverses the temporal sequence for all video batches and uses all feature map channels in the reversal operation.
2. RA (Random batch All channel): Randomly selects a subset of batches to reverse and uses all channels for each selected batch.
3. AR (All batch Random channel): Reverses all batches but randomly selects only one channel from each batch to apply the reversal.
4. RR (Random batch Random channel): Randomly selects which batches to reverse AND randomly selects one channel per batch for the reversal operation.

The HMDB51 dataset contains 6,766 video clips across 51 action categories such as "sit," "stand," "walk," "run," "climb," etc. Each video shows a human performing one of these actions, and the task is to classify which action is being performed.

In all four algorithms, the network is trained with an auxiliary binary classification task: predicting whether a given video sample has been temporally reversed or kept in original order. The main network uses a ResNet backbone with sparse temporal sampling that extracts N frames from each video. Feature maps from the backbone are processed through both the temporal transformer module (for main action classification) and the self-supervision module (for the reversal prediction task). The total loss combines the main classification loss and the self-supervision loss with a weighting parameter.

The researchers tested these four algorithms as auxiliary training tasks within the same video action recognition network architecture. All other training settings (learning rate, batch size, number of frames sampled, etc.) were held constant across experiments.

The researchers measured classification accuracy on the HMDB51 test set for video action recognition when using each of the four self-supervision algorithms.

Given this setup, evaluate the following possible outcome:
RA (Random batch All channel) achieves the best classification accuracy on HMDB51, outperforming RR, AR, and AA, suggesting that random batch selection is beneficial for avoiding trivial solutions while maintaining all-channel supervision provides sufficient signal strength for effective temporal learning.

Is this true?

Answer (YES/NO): NO